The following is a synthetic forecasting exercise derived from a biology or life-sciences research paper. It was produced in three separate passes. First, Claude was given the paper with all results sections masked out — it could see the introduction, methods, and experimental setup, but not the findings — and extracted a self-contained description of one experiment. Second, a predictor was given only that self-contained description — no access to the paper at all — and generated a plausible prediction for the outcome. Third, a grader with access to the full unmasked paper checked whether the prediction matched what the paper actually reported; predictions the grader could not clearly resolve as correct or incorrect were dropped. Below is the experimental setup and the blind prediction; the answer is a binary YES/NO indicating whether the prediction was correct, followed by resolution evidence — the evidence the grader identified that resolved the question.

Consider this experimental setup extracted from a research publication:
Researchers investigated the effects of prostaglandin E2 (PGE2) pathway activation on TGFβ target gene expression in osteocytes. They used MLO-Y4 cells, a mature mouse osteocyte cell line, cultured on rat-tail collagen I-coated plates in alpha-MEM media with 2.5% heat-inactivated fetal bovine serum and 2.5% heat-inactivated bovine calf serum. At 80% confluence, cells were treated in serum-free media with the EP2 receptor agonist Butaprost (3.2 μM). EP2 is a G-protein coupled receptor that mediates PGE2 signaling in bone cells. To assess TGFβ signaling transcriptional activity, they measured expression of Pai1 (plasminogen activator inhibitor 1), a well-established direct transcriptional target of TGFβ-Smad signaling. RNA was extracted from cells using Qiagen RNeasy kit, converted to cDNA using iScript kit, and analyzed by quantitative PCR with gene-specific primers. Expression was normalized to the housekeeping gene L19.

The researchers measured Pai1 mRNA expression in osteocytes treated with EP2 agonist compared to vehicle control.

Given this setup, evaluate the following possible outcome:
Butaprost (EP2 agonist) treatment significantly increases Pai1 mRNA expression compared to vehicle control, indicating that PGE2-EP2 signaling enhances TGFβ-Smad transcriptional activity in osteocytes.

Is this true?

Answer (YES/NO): NO